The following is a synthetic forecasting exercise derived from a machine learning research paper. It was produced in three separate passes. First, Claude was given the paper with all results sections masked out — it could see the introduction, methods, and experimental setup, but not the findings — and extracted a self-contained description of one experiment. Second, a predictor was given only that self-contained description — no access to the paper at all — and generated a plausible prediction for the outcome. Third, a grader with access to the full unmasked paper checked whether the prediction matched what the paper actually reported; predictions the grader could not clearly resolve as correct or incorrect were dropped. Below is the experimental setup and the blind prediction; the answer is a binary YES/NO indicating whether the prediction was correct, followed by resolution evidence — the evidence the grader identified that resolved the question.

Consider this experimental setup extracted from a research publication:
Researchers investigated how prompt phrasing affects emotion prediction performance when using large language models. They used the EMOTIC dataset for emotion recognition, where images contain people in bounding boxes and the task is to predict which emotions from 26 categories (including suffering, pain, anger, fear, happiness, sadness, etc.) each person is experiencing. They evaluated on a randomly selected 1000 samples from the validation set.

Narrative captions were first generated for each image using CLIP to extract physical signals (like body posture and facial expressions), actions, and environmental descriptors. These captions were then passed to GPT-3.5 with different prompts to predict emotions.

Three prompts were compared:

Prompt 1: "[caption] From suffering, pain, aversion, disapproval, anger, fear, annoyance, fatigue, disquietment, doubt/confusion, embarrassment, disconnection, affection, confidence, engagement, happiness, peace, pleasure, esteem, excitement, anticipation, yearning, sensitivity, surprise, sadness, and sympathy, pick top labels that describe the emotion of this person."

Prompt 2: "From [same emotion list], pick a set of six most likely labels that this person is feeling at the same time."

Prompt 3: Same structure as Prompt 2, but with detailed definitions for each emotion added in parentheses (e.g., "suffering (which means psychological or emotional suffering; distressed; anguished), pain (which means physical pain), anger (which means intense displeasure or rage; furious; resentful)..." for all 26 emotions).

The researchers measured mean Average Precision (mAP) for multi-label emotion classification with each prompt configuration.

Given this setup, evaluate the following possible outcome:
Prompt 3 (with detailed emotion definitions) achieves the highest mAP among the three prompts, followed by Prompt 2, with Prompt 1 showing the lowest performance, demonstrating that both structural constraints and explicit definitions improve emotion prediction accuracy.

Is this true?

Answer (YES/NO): YES